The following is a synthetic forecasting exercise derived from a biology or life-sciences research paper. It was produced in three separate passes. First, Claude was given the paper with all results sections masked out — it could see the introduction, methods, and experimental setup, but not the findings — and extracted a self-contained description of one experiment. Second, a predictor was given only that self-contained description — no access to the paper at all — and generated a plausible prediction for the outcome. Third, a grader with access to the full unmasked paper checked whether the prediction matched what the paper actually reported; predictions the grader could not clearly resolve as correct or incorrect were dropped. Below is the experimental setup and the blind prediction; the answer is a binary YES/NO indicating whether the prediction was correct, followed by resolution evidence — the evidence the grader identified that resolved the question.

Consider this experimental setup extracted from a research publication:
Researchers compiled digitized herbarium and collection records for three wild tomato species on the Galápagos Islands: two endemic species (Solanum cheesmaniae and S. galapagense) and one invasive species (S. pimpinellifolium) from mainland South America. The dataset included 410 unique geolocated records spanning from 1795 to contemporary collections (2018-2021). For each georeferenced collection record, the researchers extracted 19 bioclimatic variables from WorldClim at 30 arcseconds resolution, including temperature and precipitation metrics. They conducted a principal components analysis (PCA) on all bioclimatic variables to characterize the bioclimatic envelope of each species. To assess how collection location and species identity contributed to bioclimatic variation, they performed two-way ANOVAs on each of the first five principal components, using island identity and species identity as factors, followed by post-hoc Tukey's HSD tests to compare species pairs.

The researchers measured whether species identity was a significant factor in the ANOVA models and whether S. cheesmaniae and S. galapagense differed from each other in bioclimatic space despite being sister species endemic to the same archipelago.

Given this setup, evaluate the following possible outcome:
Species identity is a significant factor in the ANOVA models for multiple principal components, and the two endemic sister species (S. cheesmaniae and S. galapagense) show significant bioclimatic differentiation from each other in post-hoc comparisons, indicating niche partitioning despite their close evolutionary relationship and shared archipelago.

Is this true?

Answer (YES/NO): YES